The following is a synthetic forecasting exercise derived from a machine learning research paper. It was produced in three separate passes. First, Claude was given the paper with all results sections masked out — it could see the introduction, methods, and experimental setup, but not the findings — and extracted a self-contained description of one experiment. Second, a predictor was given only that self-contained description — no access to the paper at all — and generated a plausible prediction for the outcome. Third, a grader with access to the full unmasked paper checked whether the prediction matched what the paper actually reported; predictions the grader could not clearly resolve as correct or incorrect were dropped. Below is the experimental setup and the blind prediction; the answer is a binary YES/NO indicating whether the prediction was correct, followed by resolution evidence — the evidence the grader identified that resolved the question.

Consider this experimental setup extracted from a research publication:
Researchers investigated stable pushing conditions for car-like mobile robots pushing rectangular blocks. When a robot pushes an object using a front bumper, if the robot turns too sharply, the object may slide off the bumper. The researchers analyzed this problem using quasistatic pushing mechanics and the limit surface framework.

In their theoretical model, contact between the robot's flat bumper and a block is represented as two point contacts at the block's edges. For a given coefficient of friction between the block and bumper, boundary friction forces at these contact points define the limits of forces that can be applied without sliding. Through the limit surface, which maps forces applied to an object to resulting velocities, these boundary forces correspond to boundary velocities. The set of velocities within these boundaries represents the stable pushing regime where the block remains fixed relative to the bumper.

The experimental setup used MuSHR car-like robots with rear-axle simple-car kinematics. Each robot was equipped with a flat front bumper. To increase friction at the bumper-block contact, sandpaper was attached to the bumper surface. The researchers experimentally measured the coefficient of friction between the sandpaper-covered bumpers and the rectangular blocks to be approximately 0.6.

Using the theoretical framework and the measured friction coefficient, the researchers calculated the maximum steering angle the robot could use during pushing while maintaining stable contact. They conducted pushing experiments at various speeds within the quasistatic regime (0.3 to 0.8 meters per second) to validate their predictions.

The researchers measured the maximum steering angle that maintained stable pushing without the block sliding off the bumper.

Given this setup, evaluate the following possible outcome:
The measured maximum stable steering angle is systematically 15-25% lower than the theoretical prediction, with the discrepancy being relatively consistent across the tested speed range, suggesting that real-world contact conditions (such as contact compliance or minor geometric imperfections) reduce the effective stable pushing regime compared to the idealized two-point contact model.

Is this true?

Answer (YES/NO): NO